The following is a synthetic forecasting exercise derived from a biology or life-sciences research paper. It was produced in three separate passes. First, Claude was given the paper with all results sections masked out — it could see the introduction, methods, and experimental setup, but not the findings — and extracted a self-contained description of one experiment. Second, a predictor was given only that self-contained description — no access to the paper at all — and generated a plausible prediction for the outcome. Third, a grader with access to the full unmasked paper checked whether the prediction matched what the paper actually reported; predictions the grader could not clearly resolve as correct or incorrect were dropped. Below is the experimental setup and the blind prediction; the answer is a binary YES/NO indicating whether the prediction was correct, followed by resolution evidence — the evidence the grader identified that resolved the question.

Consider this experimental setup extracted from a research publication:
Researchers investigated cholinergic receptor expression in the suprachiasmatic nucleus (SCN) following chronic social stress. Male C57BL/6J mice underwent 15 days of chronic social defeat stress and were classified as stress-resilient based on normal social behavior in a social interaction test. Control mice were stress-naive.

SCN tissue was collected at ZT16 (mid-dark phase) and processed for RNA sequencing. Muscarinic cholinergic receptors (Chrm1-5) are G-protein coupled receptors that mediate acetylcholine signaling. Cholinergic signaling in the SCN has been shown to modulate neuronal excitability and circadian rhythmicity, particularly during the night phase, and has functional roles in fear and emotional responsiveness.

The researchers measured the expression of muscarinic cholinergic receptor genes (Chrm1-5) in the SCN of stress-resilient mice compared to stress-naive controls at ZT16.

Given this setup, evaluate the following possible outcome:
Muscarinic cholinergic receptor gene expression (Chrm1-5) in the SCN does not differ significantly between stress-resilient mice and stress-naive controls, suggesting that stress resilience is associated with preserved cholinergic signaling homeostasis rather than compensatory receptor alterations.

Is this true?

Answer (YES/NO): NO